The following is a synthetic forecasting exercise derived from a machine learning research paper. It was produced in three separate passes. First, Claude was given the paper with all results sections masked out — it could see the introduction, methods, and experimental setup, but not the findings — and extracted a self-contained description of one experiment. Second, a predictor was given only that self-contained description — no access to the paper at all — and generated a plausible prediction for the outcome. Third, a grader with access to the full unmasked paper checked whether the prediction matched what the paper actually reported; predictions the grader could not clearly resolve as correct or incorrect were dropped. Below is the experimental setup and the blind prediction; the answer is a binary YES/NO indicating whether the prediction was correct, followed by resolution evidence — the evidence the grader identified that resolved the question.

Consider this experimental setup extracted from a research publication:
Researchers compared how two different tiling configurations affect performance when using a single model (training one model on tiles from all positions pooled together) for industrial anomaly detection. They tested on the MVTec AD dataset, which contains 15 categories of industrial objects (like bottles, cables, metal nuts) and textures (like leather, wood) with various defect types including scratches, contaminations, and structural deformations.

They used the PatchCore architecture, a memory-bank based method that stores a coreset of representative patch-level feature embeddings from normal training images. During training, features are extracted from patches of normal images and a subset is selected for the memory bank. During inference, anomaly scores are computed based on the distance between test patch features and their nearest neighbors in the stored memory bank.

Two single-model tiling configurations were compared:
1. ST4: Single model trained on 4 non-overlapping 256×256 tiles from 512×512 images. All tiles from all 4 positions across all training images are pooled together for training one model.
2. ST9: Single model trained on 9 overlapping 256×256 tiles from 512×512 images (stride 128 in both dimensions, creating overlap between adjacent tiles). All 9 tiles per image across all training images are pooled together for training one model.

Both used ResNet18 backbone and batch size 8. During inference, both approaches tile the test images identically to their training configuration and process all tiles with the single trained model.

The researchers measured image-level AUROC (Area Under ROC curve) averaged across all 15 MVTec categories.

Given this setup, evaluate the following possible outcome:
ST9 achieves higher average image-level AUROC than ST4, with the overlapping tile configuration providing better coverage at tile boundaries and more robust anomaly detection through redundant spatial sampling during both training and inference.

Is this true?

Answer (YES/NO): NO